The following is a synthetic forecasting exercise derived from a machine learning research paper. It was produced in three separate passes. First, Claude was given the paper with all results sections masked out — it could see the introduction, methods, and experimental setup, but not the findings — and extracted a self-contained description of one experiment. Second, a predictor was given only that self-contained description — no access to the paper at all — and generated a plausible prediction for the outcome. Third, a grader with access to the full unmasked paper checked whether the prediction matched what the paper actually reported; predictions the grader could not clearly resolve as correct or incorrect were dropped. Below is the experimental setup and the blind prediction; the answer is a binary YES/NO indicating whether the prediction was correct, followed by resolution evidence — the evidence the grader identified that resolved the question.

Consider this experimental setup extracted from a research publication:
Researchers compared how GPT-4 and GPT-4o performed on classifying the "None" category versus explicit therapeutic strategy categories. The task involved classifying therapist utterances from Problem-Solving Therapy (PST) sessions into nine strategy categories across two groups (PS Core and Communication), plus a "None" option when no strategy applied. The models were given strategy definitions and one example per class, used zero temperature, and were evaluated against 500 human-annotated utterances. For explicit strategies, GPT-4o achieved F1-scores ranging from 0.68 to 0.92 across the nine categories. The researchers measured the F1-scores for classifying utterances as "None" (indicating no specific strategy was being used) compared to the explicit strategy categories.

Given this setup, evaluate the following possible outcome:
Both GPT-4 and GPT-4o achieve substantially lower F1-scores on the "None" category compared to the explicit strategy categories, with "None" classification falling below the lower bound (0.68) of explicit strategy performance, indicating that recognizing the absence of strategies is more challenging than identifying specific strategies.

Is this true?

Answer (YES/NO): NO